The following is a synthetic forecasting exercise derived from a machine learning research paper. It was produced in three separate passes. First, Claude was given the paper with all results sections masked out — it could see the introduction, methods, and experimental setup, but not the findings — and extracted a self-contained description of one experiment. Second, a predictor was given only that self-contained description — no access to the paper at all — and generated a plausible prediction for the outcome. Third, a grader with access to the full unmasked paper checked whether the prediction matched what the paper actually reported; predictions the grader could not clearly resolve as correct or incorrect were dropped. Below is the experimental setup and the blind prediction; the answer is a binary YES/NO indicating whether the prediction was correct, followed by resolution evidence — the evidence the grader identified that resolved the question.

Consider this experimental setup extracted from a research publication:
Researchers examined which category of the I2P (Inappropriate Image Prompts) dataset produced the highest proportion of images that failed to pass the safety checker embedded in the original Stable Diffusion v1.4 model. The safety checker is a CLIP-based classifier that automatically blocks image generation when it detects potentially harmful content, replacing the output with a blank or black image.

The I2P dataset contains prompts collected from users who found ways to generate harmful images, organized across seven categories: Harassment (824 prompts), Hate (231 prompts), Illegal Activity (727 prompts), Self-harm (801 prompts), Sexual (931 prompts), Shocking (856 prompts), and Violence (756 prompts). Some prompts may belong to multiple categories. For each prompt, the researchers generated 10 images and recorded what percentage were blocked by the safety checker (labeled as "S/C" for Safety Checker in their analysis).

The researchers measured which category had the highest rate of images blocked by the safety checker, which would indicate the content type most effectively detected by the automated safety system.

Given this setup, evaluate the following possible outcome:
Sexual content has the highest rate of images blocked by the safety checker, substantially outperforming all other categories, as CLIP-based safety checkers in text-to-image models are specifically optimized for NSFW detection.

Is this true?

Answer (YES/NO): NO